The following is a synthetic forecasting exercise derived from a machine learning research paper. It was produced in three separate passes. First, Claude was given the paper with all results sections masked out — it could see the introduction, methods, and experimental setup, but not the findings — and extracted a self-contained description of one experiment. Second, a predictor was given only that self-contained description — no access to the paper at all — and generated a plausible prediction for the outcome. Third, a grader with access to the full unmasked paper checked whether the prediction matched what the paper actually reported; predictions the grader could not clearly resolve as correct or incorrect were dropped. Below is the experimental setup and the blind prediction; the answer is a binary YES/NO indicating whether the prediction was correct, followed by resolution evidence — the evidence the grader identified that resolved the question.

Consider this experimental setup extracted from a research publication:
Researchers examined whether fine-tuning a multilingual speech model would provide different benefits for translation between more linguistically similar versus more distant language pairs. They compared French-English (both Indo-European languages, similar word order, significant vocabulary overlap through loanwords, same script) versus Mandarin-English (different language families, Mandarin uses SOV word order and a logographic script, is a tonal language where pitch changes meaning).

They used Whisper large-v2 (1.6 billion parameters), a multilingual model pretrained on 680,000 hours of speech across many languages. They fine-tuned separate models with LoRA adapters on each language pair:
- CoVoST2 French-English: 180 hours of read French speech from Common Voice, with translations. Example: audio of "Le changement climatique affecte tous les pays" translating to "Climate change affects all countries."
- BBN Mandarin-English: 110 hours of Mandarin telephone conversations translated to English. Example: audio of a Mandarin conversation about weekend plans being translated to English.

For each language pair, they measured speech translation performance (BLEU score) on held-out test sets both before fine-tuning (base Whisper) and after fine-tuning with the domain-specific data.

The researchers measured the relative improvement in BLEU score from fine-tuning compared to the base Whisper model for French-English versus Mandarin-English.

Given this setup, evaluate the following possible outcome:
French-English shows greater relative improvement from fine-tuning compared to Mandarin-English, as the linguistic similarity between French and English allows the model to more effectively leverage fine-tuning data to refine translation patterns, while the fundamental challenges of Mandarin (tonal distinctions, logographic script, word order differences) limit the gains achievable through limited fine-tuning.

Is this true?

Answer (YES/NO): NO